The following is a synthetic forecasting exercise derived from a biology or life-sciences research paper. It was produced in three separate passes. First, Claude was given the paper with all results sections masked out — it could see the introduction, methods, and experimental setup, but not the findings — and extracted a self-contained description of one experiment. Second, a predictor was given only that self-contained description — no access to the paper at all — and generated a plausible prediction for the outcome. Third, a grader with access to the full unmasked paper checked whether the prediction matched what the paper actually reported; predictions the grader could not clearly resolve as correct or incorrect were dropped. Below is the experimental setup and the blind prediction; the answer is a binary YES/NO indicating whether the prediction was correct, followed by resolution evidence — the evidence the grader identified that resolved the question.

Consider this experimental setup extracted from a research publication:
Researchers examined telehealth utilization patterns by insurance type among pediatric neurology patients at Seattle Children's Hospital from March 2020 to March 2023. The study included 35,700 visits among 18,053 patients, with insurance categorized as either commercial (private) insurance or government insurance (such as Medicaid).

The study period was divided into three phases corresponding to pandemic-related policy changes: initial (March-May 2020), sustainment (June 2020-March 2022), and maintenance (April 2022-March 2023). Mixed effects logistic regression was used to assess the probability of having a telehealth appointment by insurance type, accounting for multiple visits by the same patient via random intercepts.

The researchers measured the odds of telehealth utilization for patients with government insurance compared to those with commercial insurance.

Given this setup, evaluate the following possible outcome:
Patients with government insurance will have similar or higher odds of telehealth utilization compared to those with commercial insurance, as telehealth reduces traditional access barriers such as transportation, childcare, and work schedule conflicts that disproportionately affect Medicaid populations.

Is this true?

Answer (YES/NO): NO